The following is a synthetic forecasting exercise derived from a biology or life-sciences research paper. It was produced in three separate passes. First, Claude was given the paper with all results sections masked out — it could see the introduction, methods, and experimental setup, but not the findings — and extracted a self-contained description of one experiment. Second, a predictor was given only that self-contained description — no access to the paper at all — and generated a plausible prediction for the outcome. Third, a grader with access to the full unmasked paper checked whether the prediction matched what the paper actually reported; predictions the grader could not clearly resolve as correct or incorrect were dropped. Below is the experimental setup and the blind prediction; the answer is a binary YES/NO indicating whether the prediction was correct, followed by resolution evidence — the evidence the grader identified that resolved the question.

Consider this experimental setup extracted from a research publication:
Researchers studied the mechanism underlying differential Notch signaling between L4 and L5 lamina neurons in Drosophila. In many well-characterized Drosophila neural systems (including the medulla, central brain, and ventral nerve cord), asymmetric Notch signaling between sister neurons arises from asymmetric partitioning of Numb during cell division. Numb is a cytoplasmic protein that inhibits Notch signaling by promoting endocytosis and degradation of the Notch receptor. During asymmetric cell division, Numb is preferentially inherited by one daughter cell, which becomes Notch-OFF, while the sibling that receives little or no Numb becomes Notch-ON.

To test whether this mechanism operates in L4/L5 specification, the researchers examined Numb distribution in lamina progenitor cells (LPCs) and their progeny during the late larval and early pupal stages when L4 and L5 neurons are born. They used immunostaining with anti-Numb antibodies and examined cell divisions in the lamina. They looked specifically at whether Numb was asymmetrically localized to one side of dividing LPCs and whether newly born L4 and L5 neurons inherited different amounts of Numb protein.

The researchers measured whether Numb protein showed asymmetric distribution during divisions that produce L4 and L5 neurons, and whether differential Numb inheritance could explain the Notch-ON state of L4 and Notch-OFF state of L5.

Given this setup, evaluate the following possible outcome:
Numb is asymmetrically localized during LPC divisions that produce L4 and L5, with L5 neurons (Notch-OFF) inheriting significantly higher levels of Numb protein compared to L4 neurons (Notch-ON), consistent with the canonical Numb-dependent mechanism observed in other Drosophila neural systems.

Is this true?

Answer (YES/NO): NO